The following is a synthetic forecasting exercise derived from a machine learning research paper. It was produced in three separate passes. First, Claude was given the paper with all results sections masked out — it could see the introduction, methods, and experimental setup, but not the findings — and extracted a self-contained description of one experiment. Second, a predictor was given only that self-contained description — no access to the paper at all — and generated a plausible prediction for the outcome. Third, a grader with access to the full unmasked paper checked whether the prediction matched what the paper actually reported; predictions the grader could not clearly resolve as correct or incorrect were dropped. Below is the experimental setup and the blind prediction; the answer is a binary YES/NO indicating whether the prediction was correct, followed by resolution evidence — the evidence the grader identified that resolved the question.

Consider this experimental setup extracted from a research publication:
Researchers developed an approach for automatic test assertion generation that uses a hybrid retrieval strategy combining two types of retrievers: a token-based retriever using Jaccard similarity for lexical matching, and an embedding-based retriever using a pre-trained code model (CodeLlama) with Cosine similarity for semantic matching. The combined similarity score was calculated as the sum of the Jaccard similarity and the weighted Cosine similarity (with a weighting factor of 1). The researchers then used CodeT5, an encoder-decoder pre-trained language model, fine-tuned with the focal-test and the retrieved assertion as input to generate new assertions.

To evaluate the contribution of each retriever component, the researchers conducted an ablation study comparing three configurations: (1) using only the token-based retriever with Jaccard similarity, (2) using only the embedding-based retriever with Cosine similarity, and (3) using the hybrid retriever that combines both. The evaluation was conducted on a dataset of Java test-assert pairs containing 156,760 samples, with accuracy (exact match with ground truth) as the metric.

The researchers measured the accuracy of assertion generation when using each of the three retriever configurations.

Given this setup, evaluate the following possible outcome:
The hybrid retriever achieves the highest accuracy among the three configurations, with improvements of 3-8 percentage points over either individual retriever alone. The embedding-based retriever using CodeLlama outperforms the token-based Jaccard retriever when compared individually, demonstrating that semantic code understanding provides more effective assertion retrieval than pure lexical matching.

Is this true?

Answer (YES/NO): NO